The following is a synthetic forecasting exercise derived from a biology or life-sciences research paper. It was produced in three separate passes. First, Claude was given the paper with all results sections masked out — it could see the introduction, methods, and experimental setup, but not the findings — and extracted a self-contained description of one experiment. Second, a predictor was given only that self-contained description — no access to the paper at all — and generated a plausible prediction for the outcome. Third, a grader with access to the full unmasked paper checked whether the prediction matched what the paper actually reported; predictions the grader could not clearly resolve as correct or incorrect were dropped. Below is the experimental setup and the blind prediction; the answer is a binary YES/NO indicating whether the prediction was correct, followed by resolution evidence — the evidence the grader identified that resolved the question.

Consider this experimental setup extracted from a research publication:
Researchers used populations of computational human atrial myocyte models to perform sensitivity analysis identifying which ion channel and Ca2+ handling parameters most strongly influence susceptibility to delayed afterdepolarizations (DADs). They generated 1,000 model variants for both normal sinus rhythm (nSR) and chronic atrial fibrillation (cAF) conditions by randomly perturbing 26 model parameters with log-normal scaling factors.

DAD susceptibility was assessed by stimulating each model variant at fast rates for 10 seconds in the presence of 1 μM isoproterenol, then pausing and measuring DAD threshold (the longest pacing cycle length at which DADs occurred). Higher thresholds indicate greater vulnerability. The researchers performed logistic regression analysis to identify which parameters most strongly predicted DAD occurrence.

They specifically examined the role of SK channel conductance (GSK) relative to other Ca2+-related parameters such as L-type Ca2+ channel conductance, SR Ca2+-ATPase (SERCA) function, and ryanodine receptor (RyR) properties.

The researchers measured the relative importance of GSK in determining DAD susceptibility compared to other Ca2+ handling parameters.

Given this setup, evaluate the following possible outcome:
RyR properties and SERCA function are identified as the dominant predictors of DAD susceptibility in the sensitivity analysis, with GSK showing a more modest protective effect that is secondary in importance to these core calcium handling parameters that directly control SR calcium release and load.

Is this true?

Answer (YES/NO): NO